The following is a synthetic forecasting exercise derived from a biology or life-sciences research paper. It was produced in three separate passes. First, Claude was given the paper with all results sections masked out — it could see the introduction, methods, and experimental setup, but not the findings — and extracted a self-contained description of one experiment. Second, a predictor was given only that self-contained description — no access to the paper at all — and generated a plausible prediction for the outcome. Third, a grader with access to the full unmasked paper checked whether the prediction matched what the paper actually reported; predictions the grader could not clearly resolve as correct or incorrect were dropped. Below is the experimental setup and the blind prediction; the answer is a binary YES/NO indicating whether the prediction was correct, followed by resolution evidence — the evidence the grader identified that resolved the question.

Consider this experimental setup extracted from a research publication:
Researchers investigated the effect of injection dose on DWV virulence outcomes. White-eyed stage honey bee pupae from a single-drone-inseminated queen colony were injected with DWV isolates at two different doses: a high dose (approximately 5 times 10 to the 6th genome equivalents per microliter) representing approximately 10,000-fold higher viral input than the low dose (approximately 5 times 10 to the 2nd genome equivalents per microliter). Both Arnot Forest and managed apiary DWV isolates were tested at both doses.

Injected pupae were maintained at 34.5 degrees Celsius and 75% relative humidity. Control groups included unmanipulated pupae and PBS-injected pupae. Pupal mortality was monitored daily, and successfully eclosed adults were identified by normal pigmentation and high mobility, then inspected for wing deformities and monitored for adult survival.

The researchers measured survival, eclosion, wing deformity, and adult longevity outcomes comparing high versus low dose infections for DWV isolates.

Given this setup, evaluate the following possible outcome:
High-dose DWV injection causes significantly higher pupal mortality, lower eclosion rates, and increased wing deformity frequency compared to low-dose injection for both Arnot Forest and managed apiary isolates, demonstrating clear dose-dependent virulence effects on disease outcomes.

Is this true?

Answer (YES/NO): NO